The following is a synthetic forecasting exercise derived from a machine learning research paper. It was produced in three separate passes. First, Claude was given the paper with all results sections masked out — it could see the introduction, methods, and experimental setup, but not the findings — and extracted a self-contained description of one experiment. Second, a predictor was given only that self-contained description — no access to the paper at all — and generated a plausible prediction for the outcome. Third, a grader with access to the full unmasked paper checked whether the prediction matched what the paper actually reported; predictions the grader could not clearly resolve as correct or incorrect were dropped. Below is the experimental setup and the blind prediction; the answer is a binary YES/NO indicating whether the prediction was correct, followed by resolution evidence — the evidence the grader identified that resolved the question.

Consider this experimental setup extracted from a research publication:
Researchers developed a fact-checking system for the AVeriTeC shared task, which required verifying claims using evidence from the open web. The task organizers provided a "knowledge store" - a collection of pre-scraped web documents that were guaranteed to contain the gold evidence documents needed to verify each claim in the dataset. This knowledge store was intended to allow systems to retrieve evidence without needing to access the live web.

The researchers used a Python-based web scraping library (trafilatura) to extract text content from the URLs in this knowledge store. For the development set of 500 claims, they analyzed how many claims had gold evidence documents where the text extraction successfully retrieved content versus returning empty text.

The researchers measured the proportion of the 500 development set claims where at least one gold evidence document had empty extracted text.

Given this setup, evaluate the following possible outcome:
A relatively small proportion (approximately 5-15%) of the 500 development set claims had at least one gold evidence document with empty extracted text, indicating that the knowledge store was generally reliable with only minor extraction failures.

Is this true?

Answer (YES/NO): NO